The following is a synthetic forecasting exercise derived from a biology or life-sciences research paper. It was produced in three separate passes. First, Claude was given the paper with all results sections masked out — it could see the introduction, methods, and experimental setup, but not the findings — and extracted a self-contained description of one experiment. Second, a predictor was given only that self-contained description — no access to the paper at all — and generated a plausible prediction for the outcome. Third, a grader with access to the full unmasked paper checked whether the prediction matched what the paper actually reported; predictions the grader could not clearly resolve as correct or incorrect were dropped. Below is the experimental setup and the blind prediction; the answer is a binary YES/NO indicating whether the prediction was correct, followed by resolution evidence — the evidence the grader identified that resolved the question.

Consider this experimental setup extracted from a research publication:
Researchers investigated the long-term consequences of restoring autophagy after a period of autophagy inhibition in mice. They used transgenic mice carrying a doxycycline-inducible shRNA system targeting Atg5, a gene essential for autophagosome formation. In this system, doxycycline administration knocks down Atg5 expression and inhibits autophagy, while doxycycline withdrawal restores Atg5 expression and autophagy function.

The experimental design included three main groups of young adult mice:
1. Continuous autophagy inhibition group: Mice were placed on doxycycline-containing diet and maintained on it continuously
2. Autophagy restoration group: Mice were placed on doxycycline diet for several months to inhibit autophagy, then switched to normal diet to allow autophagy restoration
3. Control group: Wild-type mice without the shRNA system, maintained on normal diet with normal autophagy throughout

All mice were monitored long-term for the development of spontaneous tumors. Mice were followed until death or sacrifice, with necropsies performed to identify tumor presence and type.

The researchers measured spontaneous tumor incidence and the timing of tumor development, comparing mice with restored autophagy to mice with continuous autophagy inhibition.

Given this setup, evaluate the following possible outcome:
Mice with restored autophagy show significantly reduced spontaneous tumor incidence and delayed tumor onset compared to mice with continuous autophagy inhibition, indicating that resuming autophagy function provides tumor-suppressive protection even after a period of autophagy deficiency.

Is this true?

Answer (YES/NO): NO